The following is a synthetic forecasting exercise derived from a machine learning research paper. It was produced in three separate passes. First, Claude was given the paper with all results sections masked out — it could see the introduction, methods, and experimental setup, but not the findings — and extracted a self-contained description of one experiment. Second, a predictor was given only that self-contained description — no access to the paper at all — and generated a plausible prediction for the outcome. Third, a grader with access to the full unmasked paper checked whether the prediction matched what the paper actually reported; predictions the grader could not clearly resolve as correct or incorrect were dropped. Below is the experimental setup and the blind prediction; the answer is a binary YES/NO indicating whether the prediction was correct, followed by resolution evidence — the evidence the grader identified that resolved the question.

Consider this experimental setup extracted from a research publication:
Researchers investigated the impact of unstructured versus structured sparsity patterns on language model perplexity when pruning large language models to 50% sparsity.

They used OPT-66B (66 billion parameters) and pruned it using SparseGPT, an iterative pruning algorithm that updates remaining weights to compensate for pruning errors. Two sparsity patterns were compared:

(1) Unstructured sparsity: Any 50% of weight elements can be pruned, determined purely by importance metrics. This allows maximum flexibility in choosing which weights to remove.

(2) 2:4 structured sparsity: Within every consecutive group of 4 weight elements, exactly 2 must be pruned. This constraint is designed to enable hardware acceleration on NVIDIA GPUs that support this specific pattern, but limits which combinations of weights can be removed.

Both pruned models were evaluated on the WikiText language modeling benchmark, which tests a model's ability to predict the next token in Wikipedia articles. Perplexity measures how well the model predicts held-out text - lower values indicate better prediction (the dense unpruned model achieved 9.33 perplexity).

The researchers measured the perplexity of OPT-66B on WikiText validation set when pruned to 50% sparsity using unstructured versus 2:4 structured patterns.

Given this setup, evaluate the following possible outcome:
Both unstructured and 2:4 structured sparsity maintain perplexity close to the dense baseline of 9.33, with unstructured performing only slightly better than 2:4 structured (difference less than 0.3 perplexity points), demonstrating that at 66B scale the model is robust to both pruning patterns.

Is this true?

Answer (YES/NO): NO